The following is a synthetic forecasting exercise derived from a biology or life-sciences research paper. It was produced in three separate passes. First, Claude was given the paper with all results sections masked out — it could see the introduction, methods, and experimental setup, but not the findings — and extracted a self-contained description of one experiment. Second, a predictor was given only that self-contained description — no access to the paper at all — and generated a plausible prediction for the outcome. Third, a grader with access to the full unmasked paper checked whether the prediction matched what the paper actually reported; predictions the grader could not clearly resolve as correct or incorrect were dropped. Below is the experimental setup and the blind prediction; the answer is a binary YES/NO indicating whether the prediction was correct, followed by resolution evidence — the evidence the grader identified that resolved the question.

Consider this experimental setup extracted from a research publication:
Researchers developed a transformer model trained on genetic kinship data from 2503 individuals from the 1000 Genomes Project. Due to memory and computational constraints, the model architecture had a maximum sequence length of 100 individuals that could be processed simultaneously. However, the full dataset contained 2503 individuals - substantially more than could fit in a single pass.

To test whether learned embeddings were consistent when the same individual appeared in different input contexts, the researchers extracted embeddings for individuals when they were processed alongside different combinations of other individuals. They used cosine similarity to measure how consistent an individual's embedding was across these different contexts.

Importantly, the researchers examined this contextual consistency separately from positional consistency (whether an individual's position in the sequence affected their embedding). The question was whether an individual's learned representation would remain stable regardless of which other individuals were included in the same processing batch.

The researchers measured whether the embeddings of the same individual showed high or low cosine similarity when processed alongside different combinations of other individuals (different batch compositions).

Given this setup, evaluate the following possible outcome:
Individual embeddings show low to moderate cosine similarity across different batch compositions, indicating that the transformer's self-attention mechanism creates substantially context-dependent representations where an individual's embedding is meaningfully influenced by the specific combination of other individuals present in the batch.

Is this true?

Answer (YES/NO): YES